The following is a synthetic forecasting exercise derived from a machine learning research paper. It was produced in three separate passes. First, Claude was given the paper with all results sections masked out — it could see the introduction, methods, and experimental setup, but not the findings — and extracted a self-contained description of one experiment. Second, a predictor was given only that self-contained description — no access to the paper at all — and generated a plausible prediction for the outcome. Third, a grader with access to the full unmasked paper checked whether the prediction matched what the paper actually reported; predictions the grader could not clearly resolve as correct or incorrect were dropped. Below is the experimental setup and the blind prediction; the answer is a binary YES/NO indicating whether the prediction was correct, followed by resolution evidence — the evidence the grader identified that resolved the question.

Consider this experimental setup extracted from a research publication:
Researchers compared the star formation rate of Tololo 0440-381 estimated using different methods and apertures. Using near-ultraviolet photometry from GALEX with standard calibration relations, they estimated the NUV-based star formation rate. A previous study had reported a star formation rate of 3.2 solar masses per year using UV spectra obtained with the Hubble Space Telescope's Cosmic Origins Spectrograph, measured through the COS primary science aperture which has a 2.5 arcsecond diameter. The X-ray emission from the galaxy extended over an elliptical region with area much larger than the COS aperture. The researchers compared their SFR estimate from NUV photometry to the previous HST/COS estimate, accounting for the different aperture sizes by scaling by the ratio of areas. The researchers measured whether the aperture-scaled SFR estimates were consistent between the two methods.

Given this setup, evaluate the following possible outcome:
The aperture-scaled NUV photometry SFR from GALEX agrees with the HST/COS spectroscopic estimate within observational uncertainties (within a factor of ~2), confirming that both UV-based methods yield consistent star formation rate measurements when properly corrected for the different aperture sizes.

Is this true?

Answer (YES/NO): YES